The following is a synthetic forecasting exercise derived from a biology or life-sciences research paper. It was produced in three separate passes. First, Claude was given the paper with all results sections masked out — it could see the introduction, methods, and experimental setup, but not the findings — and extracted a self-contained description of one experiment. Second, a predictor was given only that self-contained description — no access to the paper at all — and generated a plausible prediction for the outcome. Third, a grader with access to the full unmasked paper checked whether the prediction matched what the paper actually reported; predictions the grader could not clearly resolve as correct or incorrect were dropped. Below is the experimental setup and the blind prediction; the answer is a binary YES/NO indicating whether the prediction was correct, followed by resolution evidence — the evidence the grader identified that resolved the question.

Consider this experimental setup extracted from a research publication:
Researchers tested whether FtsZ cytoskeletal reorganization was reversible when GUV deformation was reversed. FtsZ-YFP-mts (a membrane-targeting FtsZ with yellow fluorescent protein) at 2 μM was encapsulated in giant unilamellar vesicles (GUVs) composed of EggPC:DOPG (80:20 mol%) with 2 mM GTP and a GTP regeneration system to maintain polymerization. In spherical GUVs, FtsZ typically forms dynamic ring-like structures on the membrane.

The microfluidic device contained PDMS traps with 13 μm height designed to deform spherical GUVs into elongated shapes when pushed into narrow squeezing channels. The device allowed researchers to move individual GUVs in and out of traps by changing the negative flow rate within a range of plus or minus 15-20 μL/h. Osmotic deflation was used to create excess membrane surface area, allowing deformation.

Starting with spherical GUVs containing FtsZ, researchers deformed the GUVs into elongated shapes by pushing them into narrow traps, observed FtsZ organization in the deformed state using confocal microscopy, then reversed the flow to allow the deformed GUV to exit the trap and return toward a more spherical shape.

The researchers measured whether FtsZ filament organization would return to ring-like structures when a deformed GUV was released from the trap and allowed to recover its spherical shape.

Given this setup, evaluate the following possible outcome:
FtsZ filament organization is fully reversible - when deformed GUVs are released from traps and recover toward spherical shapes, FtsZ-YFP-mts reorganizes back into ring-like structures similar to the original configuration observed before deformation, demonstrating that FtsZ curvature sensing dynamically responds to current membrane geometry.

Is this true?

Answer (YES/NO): YES